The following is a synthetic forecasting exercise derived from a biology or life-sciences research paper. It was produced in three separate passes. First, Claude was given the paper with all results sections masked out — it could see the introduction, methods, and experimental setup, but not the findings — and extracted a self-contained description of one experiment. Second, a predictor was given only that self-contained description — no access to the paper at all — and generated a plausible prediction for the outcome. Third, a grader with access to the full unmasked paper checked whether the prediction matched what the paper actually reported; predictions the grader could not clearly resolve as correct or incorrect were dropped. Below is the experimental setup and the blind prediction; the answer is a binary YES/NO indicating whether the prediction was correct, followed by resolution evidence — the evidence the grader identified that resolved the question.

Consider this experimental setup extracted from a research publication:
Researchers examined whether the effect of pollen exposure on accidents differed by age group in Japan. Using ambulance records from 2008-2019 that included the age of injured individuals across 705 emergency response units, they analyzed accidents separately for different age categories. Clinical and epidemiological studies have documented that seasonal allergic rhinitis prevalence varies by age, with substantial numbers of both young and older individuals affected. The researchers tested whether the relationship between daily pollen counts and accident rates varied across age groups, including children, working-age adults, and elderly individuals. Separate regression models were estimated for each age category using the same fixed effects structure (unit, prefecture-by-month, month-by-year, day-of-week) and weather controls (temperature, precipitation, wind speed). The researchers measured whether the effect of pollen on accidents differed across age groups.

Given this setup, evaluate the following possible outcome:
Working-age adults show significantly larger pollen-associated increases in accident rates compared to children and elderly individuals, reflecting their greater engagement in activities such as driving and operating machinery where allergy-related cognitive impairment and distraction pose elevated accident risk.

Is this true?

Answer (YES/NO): NO